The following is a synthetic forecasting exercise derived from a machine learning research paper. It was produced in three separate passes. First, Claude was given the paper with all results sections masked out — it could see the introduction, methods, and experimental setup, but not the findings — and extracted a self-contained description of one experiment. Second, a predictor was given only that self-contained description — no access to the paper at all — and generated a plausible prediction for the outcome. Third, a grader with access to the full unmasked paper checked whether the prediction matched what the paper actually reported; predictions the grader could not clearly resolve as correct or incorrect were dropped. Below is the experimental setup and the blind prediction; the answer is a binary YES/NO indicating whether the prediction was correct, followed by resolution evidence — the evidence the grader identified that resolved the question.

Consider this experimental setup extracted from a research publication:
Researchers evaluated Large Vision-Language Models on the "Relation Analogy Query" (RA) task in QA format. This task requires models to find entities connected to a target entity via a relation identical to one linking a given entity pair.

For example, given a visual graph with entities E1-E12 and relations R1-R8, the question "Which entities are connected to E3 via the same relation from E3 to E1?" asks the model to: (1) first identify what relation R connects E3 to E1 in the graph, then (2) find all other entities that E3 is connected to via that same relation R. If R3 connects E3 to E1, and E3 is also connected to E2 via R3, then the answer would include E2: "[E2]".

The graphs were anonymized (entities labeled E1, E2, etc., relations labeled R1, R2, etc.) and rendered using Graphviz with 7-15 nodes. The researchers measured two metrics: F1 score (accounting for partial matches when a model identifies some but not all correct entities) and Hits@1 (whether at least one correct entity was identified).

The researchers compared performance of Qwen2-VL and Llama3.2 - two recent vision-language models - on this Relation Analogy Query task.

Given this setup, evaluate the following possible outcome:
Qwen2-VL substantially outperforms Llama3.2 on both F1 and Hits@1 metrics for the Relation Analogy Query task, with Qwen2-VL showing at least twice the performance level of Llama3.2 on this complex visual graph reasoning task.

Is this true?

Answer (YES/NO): NO